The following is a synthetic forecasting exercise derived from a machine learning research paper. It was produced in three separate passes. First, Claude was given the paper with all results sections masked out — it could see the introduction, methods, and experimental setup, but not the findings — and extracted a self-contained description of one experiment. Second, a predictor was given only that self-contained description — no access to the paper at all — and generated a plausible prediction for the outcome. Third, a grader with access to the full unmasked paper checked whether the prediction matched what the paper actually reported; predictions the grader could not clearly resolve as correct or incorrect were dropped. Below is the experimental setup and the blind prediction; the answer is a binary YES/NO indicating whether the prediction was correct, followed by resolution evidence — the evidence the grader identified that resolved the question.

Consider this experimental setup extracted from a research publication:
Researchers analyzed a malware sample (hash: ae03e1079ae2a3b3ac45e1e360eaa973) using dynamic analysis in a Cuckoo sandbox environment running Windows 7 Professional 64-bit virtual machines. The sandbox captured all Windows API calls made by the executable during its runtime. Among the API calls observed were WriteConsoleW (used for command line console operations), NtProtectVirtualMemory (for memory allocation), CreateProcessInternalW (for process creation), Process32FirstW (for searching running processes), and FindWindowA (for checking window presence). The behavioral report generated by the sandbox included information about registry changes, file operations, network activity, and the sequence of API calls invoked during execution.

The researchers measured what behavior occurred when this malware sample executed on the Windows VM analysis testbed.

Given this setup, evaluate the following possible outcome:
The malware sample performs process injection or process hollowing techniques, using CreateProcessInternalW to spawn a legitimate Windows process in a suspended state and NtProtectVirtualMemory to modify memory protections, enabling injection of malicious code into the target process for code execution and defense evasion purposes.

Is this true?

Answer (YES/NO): NO